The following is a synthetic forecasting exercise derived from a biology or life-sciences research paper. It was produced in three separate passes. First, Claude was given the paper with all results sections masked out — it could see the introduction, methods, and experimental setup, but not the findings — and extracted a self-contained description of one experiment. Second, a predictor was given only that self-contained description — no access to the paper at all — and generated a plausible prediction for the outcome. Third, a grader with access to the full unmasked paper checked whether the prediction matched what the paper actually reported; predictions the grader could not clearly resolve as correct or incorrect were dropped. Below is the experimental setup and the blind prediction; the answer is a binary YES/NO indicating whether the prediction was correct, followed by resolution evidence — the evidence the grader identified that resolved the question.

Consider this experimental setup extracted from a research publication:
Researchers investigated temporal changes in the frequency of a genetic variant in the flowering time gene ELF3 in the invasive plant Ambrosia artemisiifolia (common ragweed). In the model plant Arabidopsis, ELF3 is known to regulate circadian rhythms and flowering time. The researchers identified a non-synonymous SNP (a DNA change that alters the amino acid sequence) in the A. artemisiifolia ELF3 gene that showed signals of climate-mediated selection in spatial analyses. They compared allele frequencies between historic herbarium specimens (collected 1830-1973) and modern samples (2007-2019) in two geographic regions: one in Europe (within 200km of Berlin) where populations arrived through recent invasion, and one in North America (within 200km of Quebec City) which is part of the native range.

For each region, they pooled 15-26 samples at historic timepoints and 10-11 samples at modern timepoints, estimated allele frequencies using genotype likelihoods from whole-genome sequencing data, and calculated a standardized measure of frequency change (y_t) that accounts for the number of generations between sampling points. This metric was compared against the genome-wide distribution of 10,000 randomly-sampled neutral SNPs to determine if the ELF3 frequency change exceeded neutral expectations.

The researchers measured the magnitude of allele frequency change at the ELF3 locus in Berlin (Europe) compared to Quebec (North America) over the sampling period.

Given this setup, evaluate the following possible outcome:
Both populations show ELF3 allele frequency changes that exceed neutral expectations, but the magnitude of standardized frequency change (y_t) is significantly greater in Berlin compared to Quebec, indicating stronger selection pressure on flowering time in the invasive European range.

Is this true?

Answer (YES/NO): NO